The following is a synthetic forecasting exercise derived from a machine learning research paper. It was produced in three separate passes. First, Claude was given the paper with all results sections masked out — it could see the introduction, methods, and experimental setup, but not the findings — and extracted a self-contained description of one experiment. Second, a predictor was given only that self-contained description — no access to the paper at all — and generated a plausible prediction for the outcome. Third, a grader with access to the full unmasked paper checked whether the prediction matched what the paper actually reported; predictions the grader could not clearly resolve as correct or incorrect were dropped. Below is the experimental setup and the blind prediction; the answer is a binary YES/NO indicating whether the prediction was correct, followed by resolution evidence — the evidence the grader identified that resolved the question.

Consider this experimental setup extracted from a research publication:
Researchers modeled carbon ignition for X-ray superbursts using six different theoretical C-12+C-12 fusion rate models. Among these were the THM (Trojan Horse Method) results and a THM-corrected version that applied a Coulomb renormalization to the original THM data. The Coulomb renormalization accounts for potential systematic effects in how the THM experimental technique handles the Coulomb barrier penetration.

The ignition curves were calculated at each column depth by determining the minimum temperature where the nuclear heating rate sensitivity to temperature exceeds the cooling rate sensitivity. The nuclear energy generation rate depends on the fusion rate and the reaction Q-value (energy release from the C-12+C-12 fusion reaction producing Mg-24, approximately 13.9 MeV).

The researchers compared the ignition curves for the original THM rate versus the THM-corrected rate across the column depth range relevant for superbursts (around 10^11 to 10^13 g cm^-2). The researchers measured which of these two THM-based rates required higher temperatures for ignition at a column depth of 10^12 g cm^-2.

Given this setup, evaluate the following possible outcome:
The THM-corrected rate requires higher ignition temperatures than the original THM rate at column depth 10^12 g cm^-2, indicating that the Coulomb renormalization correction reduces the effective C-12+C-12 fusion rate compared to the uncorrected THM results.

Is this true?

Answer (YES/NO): YES